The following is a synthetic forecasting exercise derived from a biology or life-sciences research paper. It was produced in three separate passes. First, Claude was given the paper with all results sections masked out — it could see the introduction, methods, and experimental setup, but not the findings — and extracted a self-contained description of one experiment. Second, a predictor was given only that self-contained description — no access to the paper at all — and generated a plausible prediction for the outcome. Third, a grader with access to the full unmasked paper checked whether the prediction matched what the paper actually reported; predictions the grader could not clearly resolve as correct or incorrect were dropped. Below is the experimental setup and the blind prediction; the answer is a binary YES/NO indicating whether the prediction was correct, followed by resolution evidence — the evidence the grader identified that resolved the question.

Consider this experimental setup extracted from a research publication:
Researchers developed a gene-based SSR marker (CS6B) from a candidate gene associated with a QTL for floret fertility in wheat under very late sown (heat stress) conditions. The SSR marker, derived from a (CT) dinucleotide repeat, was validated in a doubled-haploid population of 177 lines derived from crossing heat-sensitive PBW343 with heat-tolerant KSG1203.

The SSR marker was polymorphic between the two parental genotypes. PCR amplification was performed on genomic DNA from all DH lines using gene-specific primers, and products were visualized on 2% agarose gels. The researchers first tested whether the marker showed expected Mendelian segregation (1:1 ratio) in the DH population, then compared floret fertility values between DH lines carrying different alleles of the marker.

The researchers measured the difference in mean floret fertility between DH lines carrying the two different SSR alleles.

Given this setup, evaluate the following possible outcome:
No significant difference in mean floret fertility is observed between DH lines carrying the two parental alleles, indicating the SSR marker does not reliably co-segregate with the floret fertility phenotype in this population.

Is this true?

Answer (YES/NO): NO